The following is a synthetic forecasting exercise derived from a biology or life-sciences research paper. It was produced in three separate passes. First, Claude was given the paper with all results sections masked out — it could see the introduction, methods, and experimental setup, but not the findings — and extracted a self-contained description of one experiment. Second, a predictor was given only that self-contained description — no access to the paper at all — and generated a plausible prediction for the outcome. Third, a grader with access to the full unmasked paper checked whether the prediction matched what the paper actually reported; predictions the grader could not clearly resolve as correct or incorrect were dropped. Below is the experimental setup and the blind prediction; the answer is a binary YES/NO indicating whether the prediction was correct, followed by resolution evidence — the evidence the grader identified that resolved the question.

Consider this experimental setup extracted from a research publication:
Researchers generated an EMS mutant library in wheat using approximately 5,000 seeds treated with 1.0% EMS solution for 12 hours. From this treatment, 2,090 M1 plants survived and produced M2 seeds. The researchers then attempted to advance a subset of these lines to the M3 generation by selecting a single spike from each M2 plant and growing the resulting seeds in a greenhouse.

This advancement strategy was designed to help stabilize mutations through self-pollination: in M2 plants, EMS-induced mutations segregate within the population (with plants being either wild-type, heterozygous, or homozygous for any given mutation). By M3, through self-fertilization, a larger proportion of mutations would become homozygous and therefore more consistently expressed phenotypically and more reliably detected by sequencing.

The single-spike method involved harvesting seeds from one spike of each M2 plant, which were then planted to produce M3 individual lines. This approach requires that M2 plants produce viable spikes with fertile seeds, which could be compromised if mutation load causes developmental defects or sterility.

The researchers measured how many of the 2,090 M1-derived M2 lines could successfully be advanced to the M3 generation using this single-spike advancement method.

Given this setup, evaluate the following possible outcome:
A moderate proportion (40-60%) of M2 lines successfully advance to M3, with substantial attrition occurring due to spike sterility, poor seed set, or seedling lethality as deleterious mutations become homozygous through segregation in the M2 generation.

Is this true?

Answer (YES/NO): NO